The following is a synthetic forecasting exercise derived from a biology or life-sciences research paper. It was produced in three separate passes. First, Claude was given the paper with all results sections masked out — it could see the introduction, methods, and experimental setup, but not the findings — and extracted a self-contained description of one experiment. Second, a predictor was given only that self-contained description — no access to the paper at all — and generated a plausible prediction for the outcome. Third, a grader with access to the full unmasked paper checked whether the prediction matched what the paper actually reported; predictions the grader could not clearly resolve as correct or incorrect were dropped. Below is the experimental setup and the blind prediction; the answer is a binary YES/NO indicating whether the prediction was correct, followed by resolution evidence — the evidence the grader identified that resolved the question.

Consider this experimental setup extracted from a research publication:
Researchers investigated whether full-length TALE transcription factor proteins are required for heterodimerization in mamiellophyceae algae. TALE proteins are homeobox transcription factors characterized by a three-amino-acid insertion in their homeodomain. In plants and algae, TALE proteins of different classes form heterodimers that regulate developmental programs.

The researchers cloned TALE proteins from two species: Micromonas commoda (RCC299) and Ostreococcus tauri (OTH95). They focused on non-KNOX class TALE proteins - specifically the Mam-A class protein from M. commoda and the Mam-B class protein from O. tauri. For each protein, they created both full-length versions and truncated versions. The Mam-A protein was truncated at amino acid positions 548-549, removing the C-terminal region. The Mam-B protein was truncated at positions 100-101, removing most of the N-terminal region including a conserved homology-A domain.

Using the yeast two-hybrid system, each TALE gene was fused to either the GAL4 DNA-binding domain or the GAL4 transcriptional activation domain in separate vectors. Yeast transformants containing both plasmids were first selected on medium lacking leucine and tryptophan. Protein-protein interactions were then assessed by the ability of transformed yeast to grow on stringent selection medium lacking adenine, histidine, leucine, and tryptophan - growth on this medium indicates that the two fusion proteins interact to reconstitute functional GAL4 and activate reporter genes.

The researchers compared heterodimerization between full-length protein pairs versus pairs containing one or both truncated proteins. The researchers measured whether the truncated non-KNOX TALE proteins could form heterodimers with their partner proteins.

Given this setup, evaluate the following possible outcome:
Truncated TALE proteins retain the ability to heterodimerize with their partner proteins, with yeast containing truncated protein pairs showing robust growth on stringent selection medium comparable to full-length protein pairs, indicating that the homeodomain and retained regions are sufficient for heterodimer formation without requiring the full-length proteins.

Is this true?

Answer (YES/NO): NO